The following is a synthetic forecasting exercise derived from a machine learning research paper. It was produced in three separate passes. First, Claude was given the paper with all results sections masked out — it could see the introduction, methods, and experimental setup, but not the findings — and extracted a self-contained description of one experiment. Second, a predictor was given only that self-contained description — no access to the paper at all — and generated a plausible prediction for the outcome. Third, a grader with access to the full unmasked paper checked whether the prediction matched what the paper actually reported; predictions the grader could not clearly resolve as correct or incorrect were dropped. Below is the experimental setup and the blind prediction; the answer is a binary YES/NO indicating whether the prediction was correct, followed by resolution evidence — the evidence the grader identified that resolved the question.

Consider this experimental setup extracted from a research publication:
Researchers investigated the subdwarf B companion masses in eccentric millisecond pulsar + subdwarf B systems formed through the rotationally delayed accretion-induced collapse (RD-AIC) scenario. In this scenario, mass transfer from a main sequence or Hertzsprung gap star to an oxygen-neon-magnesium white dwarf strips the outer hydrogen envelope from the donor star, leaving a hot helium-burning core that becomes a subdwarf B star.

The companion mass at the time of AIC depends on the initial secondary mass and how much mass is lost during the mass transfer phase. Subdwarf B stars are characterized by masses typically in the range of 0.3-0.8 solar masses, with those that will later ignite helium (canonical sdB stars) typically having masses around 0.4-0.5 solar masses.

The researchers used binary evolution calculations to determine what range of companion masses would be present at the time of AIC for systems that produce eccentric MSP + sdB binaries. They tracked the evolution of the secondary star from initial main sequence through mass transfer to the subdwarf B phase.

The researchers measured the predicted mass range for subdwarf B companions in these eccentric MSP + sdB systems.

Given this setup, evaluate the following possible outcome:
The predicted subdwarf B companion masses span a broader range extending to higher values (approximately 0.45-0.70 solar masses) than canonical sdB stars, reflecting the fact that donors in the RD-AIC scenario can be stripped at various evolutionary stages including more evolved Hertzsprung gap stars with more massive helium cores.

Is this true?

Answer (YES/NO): NO